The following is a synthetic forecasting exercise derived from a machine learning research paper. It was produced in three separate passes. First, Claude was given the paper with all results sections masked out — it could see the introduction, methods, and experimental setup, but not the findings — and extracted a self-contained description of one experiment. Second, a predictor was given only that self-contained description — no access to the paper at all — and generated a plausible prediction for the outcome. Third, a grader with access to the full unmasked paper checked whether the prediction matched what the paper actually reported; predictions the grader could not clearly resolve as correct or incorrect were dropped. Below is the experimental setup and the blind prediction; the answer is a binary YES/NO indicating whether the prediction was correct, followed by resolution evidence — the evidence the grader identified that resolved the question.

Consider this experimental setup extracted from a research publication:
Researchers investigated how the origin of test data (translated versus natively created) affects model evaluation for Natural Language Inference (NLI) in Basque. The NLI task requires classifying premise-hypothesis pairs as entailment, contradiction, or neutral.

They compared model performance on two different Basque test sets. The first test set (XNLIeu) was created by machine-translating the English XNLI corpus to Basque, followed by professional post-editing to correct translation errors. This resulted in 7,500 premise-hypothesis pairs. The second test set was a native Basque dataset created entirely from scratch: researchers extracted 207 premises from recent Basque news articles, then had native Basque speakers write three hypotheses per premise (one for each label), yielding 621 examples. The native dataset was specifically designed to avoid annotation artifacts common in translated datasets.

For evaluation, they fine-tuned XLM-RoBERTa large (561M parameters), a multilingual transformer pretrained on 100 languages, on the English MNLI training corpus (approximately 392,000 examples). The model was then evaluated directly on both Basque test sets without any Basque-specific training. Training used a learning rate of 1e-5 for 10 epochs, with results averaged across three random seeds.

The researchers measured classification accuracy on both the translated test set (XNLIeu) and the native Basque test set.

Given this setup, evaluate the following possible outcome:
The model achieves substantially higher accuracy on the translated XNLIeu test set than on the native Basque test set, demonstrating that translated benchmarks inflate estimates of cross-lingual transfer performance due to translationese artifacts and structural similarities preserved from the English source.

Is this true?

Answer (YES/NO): YES